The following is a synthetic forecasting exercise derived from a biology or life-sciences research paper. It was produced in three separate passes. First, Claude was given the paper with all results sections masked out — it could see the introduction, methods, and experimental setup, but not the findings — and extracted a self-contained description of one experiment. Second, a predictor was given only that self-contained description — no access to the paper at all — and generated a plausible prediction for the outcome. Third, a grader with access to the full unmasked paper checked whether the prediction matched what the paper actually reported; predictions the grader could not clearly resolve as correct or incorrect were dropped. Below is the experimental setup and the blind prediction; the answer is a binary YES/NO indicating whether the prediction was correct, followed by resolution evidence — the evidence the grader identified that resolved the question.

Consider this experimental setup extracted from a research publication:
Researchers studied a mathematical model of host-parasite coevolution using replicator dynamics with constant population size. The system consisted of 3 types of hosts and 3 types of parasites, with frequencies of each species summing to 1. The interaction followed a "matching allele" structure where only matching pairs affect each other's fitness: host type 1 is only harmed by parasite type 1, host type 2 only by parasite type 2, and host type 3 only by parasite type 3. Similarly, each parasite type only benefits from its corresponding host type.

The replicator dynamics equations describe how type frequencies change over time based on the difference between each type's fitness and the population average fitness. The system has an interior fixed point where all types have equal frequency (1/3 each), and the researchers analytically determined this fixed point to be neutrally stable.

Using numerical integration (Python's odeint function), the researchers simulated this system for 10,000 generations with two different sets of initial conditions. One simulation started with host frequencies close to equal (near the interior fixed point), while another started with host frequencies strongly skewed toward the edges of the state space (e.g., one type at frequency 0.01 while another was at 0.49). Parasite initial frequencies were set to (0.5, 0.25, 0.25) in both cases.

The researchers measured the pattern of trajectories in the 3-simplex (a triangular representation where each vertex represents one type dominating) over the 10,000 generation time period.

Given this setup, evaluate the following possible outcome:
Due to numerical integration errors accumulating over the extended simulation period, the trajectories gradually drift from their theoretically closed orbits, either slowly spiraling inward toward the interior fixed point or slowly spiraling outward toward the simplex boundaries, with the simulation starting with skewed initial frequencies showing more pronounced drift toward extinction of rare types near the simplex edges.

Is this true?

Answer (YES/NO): NO